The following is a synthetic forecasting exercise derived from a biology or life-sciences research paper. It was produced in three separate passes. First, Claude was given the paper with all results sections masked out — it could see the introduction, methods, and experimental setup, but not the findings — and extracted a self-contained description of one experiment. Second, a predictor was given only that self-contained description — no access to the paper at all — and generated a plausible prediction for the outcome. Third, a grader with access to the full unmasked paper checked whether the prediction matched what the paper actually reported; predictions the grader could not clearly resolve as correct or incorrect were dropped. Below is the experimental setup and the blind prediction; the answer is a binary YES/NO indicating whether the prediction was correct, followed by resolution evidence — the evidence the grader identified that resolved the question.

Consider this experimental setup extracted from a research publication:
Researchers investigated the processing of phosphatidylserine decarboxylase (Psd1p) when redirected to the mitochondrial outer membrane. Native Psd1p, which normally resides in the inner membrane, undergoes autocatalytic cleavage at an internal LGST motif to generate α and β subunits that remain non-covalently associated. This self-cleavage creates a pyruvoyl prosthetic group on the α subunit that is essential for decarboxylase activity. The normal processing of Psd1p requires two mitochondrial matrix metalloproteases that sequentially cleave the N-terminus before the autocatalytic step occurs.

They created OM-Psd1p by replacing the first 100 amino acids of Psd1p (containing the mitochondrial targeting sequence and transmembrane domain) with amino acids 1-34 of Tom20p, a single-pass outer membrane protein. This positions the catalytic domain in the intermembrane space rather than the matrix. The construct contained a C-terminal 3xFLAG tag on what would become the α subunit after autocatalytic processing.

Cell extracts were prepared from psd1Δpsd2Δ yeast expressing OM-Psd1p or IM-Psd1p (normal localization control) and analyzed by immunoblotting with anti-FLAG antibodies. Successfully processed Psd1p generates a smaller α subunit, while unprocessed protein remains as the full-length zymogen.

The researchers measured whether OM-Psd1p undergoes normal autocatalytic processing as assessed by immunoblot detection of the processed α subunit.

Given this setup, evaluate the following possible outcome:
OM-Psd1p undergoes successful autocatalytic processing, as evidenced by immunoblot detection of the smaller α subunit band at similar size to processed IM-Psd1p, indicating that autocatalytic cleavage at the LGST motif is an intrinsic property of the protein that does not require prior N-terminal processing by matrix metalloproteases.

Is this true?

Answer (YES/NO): YES